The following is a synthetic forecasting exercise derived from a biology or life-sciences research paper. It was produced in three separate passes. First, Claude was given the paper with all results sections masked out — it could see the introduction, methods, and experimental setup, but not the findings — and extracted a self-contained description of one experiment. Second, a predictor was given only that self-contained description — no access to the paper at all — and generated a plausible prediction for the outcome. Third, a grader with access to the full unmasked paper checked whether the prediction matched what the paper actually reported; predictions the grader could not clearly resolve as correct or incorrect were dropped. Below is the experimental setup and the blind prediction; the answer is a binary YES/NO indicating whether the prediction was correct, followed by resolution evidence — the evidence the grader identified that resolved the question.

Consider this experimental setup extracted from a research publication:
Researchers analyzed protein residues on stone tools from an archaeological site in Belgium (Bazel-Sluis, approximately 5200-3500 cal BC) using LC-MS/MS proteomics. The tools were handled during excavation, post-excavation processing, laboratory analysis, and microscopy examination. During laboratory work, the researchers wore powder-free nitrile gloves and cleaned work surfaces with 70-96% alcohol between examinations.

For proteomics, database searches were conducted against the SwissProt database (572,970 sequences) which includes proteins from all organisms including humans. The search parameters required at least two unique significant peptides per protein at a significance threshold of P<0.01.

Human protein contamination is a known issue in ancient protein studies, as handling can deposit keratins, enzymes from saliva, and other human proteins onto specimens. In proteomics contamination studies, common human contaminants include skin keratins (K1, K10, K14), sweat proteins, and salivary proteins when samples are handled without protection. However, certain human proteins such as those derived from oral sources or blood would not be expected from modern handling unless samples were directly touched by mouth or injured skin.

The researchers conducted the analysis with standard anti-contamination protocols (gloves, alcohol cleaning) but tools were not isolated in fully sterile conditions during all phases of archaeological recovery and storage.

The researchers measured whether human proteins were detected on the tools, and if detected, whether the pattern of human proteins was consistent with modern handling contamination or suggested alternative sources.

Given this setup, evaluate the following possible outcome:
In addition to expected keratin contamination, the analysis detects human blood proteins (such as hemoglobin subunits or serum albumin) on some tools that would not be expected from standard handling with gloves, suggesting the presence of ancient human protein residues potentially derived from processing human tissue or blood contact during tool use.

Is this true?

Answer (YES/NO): NO